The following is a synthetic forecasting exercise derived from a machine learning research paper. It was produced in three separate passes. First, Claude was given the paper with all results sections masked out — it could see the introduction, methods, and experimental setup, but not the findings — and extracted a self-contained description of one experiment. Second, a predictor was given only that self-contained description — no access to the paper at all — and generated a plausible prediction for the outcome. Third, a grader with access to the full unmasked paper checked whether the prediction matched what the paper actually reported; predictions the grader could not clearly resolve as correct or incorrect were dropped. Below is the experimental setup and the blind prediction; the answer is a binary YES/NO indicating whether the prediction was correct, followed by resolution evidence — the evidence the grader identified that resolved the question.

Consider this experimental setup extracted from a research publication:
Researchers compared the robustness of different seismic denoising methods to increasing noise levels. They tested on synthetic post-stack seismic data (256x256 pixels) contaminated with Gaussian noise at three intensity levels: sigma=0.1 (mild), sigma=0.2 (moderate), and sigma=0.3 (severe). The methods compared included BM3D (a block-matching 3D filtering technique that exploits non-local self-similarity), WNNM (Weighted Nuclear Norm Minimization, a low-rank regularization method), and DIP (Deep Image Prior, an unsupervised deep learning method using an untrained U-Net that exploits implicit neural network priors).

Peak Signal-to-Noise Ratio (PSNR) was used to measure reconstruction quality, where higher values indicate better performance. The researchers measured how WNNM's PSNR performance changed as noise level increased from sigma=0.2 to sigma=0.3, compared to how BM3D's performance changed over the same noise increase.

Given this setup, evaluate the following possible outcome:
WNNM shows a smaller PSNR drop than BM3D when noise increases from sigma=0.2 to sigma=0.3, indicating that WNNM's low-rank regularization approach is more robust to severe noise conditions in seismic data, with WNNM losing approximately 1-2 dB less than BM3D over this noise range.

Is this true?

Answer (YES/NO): NO